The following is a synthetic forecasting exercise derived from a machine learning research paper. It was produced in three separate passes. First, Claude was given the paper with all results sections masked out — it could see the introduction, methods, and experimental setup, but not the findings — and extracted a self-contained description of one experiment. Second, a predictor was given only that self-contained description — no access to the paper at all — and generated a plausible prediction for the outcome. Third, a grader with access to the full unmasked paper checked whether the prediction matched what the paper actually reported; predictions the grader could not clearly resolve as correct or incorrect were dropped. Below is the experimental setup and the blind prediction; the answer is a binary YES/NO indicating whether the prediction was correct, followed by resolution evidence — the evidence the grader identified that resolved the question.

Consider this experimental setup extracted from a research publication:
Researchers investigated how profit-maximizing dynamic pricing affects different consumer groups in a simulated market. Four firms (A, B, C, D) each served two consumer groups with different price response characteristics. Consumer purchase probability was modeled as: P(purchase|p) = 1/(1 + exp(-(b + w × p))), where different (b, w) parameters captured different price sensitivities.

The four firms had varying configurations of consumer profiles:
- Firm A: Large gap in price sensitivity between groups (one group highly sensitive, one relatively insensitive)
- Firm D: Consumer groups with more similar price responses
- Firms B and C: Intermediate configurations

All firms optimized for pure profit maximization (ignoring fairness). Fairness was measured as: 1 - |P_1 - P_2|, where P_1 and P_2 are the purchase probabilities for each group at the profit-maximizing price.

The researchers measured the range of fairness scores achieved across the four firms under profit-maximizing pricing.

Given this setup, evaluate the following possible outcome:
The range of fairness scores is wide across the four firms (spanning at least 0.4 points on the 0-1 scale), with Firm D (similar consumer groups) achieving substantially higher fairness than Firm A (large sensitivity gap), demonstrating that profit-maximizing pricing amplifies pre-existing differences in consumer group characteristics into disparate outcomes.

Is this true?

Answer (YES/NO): YES